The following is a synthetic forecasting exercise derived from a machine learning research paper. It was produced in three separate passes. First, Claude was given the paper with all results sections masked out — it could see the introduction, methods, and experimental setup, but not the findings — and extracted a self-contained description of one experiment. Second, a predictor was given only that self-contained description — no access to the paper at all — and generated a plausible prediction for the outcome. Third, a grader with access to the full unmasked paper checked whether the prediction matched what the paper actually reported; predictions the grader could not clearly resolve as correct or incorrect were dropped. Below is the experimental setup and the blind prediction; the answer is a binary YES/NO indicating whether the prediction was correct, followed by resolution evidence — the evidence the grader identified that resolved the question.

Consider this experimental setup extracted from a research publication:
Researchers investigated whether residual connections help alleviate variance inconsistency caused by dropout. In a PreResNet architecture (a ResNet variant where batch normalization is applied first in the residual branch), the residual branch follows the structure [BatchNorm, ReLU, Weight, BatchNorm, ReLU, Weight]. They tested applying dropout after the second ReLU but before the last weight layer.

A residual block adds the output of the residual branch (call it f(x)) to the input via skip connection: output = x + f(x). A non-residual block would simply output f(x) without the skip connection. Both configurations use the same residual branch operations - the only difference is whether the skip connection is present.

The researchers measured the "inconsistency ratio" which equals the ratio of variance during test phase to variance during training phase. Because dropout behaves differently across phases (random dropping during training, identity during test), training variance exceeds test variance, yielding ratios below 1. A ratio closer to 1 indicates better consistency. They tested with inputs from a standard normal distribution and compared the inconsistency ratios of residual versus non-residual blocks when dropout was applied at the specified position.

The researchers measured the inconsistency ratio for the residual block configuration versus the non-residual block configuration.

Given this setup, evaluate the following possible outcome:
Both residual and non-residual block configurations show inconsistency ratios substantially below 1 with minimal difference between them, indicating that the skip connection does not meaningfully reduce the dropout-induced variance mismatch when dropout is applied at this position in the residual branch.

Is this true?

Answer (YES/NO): NO